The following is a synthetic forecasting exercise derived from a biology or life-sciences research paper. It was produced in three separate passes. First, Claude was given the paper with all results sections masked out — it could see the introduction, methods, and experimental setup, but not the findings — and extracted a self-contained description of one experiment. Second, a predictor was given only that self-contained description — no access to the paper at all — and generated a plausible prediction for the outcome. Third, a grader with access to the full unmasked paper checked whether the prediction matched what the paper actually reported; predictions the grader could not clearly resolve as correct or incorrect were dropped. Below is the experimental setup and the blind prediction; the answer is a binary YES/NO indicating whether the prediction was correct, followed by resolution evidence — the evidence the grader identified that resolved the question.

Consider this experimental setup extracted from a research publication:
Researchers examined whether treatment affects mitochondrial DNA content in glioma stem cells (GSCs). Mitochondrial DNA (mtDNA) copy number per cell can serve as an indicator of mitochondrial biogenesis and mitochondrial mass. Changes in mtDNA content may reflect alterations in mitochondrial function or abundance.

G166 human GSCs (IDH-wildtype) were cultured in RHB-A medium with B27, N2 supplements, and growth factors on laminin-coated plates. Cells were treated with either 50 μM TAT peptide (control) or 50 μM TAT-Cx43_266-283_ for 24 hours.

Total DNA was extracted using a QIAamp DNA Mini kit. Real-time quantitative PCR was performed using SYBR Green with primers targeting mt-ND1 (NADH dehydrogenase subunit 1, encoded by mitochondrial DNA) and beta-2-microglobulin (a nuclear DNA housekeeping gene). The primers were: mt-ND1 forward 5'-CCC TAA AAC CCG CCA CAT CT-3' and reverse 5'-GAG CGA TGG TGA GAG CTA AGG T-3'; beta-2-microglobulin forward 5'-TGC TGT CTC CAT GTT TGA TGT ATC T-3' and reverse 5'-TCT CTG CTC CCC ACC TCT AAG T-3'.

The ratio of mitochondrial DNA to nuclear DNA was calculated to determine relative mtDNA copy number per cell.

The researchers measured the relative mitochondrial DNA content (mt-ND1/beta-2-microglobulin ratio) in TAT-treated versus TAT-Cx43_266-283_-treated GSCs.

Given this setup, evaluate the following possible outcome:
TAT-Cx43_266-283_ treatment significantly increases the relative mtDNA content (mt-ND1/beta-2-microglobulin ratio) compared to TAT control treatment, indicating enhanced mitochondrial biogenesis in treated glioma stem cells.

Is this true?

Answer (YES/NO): NO